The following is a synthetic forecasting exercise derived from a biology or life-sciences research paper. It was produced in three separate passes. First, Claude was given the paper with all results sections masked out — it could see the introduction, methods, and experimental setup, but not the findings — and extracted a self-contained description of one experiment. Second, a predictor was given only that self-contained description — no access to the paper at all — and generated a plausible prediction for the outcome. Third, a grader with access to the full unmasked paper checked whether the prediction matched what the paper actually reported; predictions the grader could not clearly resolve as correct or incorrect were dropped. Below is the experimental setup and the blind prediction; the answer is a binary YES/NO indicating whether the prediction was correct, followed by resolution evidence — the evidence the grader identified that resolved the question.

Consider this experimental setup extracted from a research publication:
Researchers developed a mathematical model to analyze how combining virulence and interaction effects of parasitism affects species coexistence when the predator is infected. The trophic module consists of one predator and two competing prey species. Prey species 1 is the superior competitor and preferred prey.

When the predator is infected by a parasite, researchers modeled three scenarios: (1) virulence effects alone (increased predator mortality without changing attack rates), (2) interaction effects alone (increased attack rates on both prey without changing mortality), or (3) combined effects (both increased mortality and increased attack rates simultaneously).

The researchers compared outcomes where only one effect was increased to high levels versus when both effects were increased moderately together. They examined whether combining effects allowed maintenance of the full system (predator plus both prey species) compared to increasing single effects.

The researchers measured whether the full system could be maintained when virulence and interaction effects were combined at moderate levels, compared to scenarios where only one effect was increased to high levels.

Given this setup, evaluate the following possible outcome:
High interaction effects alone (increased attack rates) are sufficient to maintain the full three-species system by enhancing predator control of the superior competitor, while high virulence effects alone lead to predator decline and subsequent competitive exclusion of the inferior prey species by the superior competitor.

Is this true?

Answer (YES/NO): NO